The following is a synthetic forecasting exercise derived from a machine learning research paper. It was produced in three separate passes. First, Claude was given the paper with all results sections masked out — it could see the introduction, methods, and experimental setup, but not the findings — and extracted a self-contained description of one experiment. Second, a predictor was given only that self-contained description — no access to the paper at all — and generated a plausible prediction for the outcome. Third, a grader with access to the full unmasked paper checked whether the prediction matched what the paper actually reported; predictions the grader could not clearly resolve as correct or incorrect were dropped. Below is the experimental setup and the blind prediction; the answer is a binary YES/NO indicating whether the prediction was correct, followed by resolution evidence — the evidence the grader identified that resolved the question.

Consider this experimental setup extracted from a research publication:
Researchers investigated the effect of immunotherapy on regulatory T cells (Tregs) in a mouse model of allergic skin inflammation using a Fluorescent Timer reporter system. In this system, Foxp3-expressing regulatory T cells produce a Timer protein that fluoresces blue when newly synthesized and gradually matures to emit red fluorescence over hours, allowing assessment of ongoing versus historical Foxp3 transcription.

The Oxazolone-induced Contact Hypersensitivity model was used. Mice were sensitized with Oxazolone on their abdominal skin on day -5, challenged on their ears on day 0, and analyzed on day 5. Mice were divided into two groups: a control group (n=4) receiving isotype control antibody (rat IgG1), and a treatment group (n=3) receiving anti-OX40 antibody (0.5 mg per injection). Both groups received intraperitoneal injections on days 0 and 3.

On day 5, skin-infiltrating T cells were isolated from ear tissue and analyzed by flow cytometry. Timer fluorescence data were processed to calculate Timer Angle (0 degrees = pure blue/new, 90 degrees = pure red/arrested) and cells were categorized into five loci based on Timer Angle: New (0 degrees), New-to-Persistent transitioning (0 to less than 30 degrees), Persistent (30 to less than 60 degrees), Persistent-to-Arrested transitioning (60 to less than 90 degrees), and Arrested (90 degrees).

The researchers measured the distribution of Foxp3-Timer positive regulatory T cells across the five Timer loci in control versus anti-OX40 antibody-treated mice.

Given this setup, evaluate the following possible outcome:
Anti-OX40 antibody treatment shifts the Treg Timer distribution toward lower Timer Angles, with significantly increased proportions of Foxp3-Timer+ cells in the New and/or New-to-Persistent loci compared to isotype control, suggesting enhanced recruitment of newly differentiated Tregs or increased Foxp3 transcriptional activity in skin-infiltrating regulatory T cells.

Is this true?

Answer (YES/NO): NO